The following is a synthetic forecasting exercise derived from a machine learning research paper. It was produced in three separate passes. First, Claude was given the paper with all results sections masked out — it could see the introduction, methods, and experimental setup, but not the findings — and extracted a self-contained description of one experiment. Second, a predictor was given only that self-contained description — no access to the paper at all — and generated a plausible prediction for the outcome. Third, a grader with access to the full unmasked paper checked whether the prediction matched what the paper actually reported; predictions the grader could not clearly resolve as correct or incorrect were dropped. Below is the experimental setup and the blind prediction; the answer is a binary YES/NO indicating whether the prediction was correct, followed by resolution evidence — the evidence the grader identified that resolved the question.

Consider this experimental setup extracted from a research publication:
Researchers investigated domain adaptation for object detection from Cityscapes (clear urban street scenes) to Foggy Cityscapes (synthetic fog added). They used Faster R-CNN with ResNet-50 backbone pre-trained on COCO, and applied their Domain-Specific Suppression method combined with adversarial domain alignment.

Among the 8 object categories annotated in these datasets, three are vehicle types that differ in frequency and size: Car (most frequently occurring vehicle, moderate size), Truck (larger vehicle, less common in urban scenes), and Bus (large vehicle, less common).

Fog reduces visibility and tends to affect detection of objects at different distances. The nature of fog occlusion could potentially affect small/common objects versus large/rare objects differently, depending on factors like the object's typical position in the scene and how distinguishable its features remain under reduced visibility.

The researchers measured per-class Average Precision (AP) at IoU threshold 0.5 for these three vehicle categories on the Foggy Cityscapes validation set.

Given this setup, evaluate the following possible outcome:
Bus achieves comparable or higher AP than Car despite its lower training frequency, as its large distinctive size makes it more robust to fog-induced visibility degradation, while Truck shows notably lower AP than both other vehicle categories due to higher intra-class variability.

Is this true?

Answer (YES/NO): NO